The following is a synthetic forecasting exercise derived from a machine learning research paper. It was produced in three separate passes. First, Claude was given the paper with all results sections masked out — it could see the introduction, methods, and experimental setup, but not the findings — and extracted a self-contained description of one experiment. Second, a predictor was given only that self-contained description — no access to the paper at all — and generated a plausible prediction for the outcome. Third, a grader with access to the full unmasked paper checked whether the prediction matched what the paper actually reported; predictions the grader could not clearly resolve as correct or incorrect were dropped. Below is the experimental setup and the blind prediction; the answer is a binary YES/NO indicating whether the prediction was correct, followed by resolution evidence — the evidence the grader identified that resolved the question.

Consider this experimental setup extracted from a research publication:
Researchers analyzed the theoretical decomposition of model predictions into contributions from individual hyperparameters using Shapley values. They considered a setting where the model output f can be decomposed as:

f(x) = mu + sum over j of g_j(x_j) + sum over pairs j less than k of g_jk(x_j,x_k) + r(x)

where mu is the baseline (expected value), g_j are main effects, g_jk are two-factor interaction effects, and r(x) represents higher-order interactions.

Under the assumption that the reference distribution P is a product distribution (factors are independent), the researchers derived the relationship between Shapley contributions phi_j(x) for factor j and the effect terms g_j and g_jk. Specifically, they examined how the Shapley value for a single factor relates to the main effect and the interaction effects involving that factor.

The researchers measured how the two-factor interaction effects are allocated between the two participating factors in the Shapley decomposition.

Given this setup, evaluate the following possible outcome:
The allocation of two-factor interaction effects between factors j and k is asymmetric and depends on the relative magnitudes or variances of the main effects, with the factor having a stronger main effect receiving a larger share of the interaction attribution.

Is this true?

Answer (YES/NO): NO